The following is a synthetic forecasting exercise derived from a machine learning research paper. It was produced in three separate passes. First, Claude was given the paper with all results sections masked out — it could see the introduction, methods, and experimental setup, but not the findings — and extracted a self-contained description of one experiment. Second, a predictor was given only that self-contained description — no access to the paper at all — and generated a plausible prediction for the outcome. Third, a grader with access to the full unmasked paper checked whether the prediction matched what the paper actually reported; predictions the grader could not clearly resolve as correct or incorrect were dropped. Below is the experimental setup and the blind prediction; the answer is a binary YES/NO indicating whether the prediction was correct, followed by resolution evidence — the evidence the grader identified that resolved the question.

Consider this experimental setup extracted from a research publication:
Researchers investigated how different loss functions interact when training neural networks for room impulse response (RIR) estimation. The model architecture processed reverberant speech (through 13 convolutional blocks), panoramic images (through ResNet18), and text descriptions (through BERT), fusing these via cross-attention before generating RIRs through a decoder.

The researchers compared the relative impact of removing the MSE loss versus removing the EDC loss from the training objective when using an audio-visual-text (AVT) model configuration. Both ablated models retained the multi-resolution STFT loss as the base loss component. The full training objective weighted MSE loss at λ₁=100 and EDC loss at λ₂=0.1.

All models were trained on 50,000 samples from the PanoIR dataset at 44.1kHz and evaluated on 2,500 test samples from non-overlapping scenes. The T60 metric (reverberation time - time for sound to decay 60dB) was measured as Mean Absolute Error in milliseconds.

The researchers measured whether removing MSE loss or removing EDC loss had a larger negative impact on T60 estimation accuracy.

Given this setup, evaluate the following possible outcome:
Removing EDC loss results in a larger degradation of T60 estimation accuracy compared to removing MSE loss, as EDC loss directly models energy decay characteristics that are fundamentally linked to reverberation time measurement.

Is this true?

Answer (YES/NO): YES